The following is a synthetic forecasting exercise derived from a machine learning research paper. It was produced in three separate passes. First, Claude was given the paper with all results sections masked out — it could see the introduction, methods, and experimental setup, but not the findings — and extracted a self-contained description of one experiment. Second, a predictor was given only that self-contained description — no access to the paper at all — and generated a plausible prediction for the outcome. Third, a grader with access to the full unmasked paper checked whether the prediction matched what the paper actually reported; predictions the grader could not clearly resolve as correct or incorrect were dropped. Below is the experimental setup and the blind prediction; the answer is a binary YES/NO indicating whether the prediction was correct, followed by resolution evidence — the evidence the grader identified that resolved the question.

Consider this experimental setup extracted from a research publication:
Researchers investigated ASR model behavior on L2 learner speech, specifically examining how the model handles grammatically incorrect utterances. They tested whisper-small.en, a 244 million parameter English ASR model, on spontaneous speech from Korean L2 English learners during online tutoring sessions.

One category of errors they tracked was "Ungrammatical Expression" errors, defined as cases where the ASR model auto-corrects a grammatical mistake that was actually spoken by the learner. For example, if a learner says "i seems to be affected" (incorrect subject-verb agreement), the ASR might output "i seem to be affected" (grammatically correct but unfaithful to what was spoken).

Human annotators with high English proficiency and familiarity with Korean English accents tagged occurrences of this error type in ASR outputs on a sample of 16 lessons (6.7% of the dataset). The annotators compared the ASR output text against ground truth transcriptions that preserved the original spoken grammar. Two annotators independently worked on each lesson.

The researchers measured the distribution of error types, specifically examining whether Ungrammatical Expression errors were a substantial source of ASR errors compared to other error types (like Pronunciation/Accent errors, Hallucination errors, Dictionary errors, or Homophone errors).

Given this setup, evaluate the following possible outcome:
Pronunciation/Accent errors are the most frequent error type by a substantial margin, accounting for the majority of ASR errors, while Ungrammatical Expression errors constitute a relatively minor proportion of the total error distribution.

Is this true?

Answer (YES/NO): NO